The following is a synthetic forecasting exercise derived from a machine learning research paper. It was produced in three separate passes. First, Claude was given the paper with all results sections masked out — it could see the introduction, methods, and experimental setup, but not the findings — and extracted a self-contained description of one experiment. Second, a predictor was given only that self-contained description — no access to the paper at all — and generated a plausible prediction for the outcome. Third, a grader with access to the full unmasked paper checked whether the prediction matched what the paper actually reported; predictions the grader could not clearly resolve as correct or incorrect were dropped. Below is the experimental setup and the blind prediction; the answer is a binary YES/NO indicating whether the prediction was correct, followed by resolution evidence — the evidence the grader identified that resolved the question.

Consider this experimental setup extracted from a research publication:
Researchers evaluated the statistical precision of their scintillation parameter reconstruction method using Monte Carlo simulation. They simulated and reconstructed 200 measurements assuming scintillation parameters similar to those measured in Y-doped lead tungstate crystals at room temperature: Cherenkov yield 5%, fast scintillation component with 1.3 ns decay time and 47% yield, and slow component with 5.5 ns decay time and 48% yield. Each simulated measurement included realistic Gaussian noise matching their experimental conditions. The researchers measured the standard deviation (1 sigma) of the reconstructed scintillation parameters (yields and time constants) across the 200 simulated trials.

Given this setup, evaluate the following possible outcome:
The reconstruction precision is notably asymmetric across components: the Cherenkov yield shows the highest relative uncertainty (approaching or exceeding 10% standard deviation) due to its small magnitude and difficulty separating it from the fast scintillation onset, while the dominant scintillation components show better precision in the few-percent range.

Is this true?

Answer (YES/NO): NO